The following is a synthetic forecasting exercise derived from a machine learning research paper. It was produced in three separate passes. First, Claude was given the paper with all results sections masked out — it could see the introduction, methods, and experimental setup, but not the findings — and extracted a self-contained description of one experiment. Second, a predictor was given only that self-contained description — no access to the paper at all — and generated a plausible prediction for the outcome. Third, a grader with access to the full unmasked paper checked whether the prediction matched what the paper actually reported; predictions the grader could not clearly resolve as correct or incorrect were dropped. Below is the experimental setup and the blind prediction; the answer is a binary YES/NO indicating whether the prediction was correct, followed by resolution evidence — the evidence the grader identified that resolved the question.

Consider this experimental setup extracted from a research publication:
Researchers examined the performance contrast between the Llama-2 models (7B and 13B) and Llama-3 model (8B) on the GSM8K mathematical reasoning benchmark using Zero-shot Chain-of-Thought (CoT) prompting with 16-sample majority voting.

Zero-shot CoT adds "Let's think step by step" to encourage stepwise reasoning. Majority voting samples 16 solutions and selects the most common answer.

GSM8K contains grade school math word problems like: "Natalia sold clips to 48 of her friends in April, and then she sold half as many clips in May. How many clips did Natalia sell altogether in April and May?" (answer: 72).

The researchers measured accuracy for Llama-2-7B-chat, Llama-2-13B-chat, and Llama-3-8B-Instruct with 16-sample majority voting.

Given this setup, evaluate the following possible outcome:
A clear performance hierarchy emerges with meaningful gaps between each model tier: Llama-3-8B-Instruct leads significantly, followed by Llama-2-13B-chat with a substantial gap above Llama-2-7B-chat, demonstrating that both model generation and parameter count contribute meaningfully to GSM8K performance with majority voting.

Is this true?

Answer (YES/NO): YES